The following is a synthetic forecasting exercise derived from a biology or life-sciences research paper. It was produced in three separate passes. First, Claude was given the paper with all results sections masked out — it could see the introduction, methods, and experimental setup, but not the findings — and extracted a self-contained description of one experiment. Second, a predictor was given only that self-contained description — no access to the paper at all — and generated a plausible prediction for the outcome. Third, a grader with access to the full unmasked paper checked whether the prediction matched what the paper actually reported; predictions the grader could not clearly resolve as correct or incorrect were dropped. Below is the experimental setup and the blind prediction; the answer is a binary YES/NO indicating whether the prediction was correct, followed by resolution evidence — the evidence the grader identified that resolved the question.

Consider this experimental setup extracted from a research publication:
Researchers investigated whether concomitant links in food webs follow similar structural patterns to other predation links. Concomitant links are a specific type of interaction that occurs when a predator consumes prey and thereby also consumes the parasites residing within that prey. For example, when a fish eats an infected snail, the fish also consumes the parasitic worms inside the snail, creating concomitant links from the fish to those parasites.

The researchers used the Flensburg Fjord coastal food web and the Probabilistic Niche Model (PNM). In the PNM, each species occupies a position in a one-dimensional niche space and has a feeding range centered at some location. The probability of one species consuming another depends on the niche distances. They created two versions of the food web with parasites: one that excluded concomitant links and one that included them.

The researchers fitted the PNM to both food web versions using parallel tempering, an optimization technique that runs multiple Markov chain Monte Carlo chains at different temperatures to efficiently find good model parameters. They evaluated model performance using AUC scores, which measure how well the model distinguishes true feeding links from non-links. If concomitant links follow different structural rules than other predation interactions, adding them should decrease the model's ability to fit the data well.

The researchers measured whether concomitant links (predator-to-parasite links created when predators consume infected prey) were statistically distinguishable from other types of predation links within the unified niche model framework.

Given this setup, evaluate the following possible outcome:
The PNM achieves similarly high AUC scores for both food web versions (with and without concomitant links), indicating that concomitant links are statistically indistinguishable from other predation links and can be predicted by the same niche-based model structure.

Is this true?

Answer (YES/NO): YES